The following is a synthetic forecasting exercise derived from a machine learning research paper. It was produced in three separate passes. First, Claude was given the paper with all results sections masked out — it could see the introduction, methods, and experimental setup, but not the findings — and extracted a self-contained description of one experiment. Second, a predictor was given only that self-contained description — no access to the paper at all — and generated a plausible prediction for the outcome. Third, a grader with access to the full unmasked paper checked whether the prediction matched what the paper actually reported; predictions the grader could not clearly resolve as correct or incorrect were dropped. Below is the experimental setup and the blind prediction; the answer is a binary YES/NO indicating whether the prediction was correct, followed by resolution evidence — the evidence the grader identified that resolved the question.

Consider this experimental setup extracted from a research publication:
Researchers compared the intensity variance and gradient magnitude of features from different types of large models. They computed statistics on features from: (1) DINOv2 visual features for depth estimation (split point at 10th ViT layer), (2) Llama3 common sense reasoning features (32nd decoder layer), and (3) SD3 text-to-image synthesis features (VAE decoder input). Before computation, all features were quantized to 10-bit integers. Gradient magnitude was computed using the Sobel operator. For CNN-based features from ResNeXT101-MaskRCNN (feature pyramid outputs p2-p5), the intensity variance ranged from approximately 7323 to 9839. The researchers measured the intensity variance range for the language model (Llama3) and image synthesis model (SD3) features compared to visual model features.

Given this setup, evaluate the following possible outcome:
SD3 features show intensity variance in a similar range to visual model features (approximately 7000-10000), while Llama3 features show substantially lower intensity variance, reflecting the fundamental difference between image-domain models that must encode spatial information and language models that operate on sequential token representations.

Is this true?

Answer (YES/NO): NO